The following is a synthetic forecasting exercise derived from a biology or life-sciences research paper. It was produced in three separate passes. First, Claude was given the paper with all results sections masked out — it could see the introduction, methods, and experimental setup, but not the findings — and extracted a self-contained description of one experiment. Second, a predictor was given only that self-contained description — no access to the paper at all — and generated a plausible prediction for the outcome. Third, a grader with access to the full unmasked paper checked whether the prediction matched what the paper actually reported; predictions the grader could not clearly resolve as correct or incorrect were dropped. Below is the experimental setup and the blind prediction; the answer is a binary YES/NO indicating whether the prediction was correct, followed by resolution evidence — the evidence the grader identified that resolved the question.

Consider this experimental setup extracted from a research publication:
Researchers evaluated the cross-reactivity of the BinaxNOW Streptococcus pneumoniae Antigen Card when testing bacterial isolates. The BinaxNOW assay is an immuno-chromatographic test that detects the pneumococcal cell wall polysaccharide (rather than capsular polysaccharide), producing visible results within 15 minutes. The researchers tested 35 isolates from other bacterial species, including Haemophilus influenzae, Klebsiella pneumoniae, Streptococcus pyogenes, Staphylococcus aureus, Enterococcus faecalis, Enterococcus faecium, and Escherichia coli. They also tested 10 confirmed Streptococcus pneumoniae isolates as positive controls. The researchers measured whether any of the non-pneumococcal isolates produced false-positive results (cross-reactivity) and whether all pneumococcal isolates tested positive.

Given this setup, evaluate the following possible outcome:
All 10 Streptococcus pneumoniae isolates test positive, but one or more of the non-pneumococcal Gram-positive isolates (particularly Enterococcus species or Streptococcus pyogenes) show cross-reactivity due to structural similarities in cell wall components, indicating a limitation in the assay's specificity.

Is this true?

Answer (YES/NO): YES